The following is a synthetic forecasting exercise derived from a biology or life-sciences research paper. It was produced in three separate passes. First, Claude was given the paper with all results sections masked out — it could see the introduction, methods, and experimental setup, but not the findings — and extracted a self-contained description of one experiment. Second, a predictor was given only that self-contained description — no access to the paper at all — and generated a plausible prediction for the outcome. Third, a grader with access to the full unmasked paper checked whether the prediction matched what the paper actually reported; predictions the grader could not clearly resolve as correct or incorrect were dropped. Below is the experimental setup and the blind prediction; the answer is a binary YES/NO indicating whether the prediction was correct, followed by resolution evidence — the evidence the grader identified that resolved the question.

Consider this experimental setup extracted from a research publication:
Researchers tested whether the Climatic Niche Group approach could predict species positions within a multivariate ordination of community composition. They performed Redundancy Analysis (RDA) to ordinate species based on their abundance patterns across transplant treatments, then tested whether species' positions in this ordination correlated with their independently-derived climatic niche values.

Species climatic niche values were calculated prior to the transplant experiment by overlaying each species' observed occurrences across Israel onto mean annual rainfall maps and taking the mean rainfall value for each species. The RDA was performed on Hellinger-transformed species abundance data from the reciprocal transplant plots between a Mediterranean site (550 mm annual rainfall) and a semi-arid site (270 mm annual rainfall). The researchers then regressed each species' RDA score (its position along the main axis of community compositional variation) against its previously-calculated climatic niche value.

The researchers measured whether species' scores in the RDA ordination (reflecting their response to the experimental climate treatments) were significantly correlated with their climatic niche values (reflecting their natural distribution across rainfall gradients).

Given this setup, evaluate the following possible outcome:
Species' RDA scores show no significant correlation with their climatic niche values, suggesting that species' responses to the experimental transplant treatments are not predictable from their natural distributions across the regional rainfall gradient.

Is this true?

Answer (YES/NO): NO